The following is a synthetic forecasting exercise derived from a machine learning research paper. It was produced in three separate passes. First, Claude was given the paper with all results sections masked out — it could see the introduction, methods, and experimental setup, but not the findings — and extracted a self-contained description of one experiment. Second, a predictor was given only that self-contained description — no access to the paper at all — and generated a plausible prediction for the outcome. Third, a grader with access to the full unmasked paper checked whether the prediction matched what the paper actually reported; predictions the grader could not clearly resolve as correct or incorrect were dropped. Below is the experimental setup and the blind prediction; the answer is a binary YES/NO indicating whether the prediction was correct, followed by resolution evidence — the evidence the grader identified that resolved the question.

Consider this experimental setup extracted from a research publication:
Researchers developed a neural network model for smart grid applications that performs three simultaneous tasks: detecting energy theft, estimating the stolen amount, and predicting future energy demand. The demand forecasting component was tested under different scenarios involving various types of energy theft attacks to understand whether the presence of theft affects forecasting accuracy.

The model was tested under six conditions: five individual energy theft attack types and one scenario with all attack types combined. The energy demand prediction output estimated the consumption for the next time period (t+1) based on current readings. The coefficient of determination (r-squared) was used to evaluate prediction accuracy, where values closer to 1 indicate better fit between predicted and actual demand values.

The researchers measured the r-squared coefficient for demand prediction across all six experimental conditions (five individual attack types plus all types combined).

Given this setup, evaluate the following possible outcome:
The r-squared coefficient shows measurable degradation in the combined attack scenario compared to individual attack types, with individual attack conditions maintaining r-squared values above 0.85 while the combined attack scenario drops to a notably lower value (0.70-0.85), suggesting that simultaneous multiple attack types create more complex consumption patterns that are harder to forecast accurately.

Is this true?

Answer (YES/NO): NO